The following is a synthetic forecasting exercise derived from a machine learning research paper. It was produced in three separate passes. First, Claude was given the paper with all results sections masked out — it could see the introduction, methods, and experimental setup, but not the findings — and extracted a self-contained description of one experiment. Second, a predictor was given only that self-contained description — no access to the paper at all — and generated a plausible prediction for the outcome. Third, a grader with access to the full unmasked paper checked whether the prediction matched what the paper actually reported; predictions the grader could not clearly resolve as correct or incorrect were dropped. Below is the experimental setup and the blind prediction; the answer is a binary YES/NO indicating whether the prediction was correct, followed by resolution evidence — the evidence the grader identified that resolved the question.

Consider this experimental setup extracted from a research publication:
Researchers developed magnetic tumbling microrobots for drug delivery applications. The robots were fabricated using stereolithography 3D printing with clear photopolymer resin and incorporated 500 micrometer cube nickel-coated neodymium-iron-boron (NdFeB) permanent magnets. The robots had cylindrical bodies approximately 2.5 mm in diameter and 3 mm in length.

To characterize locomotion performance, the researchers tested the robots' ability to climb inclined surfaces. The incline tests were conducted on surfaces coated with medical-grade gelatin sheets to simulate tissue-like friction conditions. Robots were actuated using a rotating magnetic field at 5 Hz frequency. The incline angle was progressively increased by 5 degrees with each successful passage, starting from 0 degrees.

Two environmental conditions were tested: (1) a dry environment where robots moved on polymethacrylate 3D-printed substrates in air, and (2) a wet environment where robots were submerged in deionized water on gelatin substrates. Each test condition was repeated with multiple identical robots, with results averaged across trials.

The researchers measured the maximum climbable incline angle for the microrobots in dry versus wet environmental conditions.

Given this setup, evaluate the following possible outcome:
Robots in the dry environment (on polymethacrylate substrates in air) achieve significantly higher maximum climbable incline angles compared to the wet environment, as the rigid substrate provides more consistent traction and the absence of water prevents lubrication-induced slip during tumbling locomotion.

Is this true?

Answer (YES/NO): NO